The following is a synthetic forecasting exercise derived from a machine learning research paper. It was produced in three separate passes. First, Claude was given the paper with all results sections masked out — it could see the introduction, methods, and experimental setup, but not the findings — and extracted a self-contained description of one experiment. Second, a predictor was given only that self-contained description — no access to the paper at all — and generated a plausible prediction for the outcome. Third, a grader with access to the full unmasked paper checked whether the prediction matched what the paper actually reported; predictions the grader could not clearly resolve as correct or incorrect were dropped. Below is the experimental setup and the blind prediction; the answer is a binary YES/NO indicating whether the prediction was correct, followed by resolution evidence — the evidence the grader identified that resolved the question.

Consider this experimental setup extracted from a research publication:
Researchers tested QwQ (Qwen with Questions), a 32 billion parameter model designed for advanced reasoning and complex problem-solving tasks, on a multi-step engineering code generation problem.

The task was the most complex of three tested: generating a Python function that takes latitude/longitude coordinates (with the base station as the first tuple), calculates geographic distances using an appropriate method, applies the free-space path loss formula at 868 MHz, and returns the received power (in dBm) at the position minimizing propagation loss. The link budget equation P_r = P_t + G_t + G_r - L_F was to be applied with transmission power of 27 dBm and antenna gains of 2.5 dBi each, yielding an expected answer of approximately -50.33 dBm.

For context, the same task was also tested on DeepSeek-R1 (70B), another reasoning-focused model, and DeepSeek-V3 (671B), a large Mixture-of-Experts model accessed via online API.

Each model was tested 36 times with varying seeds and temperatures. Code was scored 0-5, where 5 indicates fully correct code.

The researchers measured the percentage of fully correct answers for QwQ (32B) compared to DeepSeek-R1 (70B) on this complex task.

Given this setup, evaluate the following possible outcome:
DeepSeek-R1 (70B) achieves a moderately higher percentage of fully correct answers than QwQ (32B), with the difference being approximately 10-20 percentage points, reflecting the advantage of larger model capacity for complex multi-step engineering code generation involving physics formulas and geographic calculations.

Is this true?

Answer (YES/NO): NO